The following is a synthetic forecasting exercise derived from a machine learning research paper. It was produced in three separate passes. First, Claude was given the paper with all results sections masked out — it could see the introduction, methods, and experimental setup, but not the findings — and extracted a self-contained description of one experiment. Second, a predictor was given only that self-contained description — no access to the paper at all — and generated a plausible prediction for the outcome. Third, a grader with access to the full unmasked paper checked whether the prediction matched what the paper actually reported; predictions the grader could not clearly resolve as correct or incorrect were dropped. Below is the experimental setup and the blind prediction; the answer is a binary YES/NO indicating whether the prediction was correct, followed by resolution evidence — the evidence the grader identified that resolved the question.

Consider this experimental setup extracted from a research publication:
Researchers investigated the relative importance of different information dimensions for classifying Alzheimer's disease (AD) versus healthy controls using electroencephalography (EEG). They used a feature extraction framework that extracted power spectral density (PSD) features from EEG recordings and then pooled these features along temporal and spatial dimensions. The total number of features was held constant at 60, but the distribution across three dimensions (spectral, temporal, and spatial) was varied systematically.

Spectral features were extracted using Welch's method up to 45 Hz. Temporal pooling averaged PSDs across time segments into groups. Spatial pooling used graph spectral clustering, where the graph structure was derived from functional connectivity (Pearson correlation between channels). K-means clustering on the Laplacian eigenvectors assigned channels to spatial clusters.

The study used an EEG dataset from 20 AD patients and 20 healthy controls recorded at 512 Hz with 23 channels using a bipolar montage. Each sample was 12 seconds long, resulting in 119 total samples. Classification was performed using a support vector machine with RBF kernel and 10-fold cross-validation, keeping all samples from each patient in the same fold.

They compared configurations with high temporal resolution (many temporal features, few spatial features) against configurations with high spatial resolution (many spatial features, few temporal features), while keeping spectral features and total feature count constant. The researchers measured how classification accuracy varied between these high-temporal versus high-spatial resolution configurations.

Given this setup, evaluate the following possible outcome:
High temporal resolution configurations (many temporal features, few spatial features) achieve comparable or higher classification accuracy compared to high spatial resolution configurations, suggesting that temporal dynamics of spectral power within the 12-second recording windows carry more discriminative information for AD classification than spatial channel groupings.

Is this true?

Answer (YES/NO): NO